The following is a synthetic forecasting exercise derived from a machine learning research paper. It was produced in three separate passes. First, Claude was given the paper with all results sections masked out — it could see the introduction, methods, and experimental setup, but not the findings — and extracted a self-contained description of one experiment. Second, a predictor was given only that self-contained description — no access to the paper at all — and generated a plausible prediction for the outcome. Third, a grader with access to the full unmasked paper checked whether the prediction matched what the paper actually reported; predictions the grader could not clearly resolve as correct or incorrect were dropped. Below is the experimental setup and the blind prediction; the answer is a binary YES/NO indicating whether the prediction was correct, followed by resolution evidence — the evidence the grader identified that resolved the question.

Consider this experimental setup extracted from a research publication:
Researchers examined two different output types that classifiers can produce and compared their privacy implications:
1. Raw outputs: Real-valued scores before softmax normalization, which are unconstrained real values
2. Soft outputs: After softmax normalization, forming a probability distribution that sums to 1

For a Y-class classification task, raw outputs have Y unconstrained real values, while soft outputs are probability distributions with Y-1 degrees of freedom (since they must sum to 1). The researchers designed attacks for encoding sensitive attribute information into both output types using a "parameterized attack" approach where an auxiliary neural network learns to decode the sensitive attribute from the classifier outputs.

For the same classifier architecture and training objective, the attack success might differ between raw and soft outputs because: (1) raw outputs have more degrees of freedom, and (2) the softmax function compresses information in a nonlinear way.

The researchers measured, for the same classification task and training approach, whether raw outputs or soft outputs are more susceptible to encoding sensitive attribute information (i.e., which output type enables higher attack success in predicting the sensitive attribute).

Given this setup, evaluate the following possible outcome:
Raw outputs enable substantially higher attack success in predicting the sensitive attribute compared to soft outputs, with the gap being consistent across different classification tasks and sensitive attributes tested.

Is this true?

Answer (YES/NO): NO